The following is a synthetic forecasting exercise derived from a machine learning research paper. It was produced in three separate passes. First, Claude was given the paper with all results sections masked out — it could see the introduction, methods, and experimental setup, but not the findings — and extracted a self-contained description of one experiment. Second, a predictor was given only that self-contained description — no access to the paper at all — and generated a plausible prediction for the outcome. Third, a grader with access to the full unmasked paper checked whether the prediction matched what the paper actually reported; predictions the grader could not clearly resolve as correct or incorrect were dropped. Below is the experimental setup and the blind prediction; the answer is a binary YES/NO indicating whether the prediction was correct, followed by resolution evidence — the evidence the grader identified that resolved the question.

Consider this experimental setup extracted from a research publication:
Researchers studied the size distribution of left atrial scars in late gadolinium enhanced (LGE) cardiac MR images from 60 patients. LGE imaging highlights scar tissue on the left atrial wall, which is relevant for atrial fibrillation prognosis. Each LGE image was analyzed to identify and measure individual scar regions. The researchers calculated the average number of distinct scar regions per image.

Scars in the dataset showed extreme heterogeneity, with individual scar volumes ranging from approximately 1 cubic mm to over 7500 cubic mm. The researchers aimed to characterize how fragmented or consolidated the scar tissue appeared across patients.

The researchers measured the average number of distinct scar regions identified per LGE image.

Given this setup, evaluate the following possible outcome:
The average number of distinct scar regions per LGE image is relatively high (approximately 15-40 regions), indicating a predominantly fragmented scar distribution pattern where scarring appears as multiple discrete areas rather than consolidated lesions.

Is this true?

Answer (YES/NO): NO